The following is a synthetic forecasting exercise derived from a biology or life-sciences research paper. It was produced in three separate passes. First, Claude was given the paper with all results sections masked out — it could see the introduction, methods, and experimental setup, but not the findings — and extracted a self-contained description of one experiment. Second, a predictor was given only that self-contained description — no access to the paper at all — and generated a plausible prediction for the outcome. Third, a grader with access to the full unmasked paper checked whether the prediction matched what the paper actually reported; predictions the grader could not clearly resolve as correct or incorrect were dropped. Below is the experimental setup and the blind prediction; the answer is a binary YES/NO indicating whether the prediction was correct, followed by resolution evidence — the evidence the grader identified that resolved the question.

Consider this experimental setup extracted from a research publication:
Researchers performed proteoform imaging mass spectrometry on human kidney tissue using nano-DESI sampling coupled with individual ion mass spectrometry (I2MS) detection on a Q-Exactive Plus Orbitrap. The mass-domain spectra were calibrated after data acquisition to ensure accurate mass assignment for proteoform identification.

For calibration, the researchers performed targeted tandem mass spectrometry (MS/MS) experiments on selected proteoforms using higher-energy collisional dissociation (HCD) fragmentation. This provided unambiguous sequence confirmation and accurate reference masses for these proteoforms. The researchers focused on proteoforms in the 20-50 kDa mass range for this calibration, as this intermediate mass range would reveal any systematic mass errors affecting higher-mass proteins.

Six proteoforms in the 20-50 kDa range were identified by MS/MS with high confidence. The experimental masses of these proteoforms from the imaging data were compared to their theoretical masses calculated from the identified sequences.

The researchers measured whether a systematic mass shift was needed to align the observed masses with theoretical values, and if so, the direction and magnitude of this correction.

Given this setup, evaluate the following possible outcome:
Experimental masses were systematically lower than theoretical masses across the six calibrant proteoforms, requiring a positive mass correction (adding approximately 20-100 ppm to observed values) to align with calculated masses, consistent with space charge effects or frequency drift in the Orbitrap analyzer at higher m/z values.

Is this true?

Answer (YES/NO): NO